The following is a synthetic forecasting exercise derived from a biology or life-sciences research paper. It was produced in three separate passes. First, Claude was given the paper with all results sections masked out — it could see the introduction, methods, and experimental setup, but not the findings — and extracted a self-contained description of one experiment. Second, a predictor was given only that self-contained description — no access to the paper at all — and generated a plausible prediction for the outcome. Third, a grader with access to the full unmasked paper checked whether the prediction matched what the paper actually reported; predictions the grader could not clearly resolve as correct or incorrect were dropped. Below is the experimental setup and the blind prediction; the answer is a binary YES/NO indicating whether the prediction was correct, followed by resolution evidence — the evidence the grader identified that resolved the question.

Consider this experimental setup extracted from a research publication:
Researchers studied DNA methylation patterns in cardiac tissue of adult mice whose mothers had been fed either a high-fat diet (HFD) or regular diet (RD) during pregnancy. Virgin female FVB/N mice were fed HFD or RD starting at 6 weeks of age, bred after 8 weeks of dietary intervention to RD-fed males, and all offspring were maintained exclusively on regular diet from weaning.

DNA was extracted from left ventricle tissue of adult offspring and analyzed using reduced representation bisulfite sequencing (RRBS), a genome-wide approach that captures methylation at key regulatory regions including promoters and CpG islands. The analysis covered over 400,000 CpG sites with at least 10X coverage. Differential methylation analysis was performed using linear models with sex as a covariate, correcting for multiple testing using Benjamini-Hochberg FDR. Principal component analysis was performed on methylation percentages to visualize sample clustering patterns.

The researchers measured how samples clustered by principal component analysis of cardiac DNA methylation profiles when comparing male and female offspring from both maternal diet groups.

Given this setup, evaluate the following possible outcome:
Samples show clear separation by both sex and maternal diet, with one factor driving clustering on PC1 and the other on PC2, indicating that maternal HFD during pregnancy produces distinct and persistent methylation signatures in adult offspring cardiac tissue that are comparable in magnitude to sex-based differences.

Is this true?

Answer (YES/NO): NO